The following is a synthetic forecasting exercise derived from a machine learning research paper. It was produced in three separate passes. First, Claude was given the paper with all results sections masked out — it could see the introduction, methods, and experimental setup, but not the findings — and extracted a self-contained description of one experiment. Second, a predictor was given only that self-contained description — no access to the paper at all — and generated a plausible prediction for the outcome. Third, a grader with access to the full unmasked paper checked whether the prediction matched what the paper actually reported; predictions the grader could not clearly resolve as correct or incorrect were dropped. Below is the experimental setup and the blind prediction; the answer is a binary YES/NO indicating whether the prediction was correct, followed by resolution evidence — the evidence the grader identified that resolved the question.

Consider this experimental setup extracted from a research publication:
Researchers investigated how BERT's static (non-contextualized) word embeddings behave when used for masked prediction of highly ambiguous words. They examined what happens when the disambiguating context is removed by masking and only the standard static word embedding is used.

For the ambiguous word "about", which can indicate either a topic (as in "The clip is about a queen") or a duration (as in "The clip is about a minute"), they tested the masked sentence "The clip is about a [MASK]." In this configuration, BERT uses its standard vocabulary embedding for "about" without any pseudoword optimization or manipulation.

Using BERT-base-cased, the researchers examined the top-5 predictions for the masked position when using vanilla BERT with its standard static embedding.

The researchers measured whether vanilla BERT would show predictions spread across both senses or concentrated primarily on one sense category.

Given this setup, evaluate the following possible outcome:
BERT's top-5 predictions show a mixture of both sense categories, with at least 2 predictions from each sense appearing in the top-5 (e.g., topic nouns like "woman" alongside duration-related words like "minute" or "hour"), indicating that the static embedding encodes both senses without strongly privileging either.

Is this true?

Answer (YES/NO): NO